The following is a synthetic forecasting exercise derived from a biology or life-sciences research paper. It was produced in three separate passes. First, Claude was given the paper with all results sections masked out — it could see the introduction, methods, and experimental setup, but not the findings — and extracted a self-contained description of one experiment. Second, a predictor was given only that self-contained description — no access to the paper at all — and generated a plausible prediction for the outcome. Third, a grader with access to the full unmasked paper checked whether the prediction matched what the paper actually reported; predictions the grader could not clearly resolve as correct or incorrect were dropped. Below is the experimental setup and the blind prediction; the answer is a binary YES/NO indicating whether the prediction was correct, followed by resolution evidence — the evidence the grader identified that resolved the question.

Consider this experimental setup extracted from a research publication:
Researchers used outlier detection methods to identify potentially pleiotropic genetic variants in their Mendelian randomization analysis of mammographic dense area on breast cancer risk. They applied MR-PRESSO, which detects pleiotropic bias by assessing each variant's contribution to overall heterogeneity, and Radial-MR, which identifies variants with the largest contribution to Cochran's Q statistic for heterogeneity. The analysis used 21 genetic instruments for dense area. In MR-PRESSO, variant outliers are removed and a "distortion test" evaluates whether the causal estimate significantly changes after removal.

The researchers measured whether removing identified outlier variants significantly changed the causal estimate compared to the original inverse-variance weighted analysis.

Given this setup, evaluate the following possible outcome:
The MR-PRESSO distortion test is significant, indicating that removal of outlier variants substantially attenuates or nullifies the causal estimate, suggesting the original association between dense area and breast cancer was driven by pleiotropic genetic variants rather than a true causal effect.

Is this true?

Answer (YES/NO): NO